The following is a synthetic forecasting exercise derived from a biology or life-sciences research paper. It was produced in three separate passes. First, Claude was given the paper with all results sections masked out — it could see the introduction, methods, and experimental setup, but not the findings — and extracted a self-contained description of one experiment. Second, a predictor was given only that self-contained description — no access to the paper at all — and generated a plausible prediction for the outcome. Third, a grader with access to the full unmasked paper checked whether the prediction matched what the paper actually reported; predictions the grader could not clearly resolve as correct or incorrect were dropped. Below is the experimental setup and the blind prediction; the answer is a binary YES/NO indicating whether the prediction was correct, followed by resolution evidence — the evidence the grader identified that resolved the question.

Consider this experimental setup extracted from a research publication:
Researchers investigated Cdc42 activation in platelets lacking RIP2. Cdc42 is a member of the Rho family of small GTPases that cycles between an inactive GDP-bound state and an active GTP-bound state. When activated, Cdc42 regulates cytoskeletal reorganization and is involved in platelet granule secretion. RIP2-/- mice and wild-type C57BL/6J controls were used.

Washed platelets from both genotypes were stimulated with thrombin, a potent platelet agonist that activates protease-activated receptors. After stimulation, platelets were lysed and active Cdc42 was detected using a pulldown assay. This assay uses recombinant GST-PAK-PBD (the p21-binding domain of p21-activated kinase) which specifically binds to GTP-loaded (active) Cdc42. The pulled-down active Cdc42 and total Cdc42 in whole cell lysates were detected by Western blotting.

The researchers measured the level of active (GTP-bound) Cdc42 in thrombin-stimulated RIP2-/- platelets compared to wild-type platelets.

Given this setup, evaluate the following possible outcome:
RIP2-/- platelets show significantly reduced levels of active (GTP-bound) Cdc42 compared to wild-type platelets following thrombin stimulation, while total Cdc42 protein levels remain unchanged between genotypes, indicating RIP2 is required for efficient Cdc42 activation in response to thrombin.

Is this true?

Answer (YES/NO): NO